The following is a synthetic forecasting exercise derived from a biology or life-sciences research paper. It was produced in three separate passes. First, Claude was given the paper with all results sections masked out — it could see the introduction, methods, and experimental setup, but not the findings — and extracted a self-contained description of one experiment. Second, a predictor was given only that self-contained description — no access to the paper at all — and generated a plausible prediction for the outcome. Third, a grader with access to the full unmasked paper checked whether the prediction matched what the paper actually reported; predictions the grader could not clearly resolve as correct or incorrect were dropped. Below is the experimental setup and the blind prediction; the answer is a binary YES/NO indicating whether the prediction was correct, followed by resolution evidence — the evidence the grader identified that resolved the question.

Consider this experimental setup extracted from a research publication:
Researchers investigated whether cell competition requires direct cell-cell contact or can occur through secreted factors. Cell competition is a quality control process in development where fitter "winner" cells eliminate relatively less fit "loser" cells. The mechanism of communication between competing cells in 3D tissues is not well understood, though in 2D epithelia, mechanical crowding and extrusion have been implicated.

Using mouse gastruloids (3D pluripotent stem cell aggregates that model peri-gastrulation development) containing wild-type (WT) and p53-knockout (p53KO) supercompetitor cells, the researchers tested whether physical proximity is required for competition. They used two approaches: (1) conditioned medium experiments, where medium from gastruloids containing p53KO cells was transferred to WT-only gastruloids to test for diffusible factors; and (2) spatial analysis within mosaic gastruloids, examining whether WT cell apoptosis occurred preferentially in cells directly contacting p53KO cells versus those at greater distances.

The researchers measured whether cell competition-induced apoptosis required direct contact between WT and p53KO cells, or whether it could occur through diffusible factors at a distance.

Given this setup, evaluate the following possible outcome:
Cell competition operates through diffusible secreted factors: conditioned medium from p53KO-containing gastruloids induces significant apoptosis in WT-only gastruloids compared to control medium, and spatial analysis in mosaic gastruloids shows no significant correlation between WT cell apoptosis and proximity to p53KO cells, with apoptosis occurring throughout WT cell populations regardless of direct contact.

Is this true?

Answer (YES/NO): NO